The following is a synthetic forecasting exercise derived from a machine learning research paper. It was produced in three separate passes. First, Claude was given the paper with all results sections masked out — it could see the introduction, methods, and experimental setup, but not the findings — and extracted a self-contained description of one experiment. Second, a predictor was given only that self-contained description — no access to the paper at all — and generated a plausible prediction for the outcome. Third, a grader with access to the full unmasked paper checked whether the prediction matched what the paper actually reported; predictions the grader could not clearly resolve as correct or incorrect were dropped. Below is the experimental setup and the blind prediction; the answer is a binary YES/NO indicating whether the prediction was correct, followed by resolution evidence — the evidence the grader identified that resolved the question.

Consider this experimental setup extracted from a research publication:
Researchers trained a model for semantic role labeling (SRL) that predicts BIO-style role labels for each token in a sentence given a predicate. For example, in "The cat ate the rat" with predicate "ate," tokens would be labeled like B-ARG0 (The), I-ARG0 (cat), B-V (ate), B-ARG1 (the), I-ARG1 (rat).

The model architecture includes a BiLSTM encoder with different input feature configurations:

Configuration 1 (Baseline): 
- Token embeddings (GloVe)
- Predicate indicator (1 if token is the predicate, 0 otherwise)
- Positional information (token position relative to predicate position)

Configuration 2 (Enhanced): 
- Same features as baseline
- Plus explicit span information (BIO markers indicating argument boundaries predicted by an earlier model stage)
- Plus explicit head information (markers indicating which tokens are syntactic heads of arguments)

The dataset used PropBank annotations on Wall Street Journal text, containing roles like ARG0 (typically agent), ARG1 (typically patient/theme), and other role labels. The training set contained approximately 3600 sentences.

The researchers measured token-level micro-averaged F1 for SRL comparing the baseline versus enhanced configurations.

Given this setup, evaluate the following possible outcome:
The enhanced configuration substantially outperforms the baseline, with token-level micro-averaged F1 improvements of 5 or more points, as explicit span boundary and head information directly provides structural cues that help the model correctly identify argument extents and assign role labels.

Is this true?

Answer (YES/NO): NO